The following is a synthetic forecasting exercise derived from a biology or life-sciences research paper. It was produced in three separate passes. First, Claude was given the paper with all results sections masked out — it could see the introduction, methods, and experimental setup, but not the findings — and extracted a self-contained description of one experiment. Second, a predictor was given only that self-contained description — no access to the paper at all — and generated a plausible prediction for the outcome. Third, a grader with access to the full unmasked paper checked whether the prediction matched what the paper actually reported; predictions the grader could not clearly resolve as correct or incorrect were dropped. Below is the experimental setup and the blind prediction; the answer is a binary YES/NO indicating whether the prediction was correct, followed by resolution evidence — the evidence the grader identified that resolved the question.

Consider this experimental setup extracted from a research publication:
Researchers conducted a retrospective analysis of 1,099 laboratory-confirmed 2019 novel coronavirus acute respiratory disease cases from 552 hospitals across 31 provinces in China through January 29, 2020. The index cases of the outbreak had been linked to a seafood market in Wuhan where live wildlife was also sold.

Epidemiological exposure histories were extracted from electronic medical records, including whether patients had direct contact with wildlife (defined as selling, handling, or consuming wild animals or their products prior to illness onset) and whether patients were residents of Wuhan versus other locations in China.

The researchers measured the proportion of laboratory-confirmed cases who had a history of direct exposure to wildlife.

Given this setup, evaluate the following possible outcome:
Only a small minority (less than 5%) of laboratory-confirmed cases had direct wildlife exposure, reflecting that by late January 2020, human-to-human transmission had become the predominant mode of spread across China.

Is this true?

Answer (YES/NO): YES